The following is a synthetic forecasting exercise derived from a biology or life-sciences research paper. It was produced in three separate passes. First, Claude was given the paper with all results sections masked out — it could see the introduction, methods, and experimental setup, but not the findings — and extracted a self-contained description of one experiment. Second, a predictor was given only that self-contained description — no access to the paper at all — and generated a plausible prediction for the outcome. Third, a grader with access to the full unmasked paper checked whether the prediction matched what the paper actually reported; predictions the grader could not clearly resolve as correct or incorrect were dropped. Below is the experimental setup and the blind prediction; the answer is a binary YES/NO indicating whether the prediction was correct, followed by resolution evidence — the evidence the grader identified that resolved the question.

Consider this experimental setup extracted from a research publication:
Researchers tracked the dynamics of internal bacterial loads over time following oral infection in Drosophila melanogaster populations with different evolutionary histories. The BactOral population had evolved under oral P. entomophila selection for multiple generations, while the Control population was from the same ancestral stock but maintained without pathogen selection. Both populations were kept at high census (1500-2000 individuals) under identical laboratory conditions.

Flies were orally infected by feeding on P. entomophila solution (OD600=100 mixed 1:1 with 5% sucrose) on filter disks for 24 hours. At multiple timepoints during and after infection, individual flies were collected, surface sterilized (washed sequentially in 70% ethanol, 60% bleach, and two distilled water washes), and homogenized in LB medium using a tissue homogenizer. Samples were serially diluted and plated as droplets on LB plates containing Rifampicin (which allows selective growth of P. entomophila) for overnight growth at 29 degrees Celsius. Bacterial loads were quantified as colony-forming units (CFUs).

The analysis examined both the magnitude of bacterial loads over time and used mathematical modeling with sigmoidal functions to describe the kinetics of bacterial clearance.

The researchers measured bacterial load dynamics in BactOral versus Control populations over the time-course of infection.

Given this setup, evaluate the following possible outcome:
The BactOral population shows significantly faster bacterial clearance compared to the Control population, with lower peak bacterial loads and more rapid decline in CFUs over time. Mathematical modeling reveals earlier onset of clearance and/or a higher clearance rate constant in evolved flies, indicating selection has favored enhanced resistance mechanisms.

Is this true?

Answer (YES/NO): NO